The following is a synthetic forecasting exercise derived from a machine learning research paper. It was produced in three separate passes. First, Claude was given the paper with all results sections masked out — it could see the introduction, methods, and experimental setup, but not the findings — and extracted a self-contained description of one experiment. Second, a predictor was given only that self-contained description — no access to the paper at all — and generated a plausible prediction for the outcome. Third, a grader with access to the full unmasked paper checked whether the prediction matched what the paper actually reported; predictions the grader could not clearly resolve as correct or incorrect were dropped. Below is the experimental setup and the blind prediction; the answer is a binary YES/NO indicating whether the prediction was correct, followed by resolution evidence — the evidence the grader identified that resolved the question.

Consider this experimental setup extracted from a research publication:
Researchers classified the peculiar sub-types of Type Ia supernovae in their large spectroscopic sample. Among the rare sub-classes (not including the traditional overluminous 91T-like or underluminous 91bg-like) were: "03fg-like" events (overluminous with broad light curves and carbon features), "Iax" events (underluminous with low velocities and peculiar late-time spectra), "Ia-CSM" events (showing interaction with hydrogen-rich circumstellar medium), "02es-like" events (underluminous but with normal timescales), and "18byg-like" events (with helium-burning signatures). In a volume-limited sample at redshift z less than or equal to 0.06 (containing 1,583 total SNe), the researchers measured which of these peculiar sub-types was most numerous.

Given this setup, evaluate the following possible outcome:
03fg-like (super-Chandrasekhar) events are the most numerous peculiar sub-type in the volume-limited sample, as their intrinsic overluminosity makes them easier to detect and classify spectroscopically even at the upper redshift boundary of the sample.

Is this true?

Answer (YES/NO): NO